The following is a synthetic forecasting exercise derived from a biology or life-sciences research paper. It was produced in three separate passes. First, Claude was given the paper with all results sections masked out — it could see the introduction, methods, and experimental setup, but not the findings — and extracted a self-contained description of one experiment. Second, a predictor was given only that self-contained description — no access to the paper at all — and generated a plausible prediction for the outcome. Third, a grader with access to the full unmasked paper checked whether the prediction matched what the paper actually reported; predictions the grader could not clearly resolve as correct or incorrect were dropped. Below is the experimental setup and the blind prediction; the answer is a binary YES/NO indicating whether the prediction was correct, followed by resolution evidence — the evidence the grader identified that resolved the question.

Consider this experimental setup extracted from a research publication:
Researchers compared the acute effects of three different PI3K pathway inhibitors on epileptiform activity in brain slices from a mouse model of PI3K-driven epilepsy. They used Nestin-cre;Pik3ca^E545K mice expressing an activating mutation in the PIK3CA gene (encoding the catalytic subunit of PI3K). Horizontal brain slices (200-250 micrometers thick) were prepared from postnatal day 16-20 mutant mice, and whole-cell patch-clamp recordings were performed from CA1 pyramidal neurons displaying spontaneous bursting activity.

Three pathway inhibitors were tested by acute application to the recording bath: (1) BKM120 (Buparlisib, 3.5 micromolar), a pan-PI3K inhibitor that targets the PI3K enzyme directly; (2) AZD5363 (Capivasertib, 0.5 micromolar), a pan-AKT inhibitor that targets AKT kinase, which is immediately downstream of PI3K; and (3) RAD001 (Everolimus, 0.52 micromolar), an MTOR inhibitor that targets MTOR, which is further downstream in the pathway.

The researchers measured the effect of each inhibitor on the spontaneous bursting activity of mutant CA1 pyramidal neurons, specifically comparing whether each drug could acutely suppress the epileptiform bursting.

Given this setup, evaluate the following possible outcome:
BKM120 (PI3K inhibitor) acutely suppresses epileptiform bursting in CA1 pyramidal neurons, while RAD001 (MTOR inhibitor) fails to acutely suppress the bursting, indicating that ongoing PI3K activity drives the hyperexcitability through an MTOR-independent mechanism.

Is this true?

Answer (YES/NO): YES